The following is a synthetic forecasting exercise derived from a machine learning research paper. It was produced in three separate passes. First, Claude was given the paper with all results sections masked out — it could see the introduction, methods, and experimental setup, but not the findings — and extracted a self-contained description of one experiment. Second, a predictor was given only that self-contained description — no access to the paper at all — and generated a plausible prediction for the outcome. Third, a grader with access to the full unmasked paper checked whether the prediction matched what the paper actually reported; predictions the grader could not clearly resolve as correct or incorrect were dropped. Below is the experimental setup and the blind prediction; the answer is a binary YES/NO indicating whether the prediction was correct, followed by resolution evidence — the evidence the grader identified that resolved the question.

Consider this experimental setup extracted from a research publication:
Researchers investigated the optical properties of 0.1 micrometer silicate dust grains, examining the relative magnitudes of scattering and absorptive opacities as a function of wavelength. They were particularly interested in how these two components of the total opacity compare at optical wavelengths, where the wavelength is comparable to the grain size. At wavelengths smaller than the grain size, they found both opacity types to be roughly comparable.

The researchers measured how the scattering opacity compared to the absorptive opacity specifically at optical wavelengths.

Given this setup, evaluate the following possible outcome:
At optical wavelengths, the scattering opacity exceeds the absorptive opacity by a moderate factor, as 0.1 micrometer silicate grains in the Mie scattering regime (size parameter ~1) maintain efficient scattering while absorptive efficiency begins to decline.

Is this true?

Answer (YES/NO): NO